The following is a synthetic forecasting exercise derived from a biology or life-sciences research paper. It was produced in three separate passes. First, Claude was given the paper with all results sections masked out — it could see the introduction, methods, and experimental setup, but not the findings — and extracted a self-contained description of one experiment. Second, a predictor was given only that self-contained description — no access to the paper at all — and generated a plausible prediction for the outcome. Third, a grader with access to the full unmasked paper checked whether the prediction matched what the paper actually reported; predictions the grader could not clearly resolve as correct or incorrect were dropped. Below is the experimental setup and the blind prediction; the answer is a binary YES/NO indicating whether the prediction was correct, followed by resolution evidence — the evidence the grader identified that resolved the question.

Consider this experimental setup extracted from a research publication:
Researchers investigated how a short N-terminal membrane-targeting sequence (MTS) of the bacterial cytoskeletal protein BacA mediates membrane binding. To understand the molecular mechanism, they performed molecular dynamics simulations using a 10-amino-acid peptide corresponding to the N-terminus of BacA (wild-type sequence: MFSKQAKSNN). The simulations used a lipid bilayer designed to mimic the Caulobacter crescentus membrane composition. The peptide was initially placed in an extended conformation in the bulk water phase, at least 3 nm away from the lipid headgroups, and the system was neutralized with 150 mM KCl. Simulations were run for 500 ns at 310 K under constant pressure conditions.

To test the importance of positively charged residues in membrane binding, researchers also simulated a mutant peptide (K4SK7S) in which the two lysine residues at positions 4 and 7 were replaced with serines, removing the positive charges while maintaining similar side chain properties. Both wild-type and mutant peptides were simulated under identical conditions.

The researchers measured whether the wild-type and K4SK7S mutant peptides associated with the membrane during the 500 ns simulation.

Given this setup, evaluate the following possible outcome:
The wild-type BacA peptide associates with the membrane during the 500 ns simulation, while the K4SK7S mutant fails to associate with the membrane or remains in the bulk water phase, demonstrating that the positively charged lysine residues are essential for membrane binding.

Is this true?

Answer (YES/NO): NO